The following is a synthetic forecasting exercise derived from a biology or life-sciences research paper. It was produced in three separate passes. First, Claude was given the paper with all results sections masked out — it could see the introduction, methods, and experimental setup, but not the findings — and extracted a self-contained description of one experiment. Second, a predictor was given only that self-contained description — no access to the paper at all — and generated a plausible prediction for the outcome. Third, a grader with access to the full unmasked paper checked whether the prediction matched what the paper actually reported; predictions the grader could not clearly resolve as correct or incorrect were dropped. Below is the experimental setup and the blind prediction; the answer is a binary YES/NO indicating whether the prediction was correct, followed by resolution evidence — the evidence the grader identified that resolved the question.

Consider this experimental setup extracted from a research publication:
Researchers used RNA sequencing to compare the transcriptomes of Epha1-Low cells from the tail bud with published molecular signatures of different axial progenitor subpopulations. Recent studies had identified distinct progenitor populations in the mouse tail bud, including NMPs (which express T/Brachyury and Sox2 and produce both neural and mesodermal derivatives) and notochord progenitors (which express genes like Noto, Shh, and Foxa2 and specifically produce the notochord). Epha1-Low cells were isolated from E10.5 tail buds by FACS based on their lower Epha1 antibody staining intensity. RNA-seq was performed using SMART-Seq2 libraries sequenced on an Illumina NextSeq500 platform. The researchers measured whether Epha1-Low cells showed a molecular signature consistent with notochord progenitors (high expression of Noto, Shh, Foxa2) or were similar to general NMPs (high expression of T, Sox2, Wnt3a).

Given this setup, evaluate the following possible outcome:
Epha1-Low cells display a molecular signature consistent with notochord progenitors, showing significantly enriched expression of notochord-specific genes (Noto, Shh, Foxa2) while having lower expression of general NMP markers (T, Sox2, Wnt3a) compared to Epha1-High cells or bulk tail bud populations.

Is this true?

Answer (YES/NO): NO